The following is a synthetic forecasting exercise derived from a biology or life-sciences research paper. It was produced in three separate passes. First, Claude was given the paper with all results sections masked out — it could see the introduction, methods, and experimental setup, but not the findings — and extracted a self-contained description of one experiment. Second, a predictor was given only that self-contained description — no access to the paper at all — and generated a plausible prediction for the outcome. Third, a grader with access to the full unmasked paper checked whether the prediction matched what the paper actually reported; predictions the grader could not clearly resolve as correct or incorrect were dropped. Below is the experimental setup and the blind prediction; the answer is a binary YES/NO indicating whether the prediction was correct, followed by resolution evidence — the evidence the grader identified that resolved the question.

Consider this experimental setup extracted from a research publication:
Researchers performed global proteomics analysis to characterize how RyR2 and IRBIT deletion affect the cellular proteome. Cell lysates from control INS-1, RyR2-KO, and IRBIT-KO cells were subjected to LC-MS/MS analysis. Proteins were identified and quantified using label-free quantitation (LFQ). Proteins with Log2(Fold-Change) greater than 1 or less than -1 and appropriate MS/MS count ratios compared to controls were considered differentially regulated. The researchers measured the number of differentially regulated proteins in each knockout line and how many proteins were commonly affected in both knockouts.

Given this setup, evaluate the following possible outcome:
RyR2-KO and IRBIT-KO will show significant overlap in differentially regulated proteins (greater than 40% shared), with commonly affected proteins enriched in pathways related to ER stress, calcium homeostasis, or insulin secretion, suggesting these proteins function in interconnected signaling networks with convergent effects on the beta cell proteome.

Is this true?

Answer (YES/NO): NO